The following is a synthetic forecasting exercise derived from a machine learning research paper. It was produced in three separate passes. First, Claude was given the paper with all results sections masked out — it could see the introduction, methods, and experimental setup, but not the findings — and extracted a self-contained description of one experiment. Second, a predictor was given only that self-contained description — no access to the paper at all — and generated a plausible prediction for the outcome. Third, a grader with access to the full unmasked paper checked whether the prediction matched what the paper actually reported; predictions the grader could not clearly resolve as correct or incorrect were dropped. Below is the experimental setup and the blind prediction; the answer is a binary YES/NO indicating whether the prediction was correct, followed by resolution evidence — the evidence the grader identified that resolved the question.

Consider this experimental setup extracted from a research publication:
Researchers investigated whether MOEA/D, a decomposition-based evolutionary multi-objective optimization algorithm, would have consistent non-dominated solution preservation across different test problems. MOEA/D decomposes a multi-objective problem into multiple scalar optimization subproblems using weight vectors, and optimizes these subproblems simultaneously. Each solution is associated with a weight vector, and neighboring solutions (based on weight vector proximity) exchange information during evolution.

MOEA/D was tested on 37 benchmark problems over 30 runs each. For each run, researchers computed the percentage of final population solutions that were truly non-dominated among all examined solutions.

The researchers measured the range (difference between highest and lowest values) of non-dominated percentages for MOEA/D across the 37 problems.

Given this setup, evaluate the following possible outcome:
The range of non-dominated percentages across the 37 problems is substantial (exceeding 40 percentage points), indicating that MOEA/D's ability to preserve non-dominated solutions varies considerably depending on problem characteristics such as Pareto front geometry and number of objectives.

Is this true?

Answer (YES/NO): YES